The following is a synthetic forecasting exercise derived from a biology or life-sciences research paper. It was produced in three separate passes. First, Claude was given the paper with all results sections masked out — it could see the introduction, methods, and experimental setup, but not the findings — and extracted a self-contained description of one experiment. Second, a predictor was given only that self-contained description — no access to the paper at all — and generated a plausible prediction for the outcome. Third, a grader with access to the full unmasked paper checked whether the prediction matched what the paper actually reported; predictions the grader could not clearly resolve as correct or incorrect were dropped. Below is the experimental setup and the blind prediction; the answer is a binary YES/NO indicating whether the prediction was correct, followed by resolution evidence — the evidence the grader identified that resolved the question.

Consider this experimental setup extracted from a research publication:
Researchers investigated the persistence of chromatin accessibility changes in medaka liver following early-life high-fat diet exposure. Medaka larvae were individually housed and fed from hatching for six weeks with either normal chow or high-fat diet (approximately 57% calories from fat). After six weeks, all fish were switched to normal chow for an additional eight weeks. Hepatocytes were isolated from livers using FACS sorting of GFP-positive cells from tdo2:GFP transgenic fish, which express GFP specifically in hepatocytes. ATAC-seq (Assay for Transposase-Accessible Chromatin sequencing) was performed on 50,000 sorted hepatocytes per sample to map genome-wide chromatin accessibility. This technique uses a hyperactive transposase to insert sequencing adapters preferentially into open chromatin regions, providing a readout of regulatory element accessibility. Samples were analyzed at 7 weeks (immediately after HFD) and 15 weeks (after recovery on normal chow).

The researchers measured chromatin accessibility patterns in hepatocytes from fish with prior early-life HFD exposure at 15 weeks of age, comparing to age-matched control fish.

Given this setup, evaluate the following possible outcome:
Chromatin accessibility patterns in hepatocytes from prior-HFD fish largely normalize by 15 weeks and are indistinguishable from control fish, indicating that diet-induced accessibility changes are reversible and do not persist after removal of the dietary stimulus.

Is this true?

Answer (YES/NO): NO